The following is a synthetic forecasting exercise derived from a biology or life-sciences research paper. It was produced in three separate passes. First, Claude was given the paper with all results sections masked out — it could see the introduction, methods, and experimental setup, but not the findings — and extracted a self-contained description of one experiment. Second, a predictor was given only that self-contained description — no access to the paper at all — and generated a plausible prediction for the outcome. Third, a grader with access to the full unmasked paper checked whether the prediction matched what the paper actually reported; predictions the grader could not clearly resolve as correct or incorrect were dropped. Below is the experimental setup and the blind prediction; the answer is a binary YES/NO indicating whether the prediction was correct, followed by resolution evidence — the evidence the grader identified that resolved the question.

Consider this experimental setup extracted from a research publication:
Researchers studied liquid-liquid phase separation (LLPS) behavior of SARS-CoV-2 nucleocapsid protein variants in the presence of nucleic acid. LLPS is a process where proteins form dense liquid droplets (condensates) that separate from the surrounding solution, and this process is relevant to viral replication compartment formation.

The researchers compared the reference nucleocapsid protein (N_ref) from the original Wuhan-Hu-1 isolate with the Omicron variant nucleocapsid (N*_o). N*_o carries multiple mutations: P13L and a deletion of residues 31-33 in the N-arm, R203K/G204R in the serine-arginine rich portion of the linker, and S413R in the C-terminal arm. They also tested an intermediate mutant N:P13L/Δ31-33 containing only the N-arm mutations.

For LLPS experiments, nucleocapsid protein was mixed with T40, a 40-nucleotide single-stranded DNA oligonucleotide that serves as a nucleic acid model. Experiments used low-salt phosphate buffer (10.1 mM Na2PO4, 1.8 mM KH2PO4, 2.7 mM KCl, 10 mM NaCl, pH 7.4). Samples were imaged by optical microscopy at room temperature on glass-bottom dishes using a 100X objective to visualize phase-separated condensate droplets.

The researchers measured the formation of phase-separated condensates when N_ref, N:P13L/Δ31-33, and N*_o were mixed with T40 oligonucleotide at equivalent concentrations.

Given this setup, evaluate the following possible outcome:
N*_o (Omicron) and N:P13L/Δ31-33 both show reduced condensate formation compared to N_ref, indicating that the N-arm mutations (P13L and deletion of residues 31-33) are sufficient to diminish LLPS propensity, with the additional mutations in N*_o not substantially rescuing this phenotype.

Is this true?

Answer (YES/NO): NO